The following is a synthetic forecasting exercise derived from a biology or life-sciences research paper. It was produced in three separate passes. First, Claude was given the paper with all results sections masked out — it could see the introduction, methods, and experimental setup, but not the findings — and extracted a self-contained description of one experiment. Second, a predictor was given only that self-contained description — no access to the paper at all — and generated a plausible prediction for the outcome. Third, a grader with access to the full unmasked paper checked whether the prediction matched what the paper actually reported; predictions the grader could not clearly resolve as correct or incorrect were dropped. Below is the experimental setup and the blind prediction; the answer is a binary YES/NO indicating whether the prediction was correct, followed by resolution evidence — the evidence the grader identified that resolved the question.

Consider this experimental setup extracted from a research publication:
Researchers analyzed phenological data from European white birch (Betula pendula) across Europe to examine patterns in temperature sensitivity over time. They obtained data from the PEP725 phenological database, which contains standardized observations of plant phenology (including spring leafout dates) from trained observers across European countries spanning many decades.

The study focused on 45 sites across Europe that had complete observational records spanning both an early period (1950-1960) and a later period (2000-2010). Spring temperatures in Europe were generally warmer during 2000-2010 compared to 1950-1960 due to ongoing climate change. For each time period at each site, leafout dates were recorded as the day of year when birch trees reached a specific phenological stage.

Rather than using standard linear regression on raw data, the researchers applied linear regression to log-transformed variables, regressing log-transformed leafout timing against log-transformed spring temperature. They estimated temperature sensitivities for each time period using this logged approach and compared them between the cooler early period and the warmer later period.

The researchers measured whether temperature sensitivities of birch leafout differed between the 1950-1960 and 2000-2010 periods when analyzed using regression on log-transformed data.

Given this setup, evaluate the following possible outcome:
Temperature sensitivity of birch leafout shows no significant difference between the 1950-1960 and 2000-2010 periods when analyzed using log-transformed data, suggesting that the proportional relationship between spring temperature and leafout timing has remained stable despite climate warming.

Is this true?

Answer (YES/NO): YES